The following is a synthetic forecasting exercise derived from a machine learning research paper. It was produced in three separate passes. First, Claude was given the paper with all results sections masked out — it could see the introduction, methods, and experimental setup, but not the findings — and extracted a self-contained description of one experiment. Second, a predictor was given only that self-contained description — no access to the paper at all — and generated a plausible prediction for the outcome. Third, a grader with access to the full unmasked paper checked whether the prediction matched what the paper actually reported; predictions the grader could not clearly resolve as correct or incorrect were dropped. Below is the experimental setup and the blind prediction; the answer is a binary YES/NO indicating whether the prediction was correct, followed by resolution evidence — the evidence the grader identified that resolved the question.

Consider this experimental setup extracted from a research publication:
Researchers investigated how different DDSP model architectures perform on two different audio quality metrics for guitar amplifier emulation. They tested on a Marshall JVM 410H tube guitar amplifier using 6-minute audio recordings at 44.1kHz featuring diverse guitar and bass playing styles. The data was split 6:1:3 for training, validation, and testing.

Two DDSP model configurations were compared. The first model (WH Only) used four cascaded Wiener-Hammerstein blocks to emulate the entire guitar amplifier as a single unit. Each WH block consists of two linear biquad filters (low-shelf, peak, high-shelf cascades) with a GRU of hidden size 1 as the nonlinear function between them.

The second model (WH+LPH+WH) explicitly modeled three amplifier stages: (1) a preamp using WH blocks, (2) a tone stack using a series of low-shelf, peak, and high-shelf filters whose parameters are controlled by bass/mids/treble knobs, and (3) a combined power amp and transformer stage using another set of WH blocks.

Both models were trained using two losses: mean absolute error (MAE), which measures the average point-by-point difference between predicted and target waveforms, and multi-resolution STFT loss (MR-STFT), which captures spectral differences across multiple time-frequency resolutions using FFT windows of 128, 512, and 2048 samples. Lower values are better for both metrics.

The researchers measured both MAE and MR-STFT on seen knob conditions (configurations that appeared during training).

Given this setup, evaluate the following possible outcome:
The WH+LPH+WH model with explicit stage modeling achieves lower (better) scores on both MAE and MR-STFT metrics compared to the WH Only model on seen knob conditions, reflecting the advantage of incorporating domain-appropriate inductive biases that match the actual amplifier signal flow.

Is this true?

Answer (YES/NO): NO